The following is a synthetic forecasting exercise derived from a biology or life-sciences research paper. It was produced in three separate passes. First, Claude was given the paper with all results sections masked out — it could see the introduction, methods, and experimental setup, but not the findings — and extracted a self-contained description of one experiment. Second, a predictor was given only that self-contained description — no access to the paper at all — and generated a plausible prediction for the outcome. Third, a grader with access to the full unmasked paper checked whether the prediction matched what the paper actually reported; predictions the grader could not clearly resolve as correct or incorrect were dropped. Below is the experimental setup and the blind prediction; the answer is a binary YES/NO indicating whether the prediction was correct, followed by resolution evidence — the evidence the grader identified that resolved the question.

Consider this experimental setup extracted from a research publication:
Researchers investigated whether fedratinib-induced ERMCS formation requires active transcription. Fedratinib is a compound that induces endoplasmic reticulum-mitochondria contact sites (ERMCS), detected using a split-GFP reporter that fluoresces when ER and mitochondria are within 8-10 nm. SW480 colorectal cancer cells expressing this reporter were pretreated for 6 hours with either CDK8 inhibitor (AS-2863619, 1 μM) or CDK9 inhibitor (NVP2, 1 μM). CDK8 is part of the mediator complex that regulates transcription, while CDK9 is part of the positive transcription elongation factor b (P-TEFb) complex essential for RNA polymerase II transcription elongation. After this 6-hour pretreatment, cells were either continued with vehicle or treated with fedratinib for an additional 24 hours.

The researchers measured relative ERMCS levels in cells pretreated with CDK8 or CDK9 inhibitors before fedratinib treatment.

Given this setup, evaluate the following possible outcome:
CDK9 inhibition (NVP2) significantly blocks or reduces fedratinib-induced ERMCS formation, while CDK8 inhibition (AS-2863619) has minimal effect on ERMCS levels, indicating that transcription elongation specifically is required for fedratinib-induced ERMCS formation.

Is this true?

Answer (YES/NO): NO